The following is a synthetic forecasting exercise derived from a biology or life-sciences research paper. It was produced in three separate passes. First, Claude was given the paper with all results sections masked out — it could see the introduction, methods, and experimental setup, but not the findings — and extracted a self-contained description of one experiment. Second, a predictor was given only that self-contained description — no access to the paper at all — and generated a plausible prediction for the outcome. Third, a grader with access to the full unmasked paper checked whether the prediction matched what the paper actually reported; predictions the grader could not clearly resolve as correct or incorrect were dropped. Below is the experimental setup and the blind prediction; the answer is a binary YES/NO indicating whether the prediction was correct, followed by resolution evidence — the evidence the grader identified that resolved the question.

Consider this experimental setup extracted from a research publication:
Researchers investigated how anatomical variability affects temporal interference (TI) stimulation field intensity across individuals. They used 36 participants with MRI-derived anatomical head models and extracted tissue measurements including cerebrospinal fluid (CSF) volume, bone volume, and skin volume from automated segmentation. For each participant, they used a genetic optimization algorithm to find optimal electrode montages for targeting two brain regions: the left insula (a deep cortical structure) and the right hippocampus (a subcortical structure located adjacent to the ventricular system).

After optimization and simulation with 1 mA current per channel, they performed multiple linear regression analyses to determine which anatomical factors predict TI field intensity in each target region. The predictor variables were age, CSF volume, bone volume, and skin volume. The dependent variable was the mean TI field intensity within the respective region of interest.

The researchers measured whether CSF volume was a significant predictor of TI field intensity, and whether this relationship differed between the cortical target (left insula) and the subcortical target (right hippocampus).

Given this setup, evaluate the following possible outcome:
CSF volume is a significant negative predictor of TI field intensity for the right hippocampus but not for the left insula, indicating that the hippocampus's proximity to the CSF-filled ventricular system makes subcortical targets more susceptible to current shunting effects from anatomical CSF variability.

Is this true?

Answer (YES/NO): NO